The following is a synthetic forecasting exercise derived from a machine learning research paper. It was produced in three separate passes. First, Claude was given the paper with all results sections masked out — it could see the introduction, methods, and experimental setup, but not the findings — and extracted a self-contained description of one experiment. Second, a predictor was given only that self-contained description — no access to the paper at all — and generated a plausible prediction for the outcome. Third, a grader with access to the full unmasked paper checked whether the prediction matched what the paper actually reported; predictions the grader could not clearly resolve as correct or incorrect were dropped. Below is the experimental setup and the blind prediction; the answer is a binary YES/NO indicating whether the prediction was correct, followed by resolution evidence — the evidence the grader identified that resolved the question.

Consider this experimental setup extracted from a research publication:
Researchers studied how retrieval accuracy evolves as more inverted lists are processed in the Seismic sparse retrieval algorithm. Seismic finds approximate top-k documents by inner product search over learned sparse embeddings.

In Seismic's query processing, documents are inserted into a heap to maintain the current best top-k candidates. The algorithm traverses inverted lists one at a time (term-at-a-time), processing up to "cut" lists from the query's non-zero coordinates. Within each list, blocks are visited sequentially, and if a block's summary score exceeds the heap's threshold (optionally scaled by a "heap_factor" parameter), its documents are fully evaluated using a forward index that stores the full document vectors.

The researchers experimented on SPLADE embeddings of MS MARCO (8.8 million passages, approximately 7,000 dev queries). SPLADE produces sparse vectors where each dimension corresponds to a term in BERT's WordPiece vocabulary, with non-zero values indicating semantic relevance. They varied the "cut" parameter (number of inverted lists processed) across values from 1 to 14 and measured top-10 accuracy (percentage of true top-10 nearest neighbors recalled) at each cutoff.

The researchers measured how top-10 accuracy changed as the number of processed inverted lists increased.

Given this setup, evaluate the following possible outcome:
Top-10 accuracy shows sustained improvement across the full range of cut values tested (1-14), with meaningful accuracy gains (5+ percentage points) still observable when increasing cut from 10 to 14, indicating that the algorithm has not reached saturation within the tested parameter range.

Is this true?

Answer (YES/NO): NO